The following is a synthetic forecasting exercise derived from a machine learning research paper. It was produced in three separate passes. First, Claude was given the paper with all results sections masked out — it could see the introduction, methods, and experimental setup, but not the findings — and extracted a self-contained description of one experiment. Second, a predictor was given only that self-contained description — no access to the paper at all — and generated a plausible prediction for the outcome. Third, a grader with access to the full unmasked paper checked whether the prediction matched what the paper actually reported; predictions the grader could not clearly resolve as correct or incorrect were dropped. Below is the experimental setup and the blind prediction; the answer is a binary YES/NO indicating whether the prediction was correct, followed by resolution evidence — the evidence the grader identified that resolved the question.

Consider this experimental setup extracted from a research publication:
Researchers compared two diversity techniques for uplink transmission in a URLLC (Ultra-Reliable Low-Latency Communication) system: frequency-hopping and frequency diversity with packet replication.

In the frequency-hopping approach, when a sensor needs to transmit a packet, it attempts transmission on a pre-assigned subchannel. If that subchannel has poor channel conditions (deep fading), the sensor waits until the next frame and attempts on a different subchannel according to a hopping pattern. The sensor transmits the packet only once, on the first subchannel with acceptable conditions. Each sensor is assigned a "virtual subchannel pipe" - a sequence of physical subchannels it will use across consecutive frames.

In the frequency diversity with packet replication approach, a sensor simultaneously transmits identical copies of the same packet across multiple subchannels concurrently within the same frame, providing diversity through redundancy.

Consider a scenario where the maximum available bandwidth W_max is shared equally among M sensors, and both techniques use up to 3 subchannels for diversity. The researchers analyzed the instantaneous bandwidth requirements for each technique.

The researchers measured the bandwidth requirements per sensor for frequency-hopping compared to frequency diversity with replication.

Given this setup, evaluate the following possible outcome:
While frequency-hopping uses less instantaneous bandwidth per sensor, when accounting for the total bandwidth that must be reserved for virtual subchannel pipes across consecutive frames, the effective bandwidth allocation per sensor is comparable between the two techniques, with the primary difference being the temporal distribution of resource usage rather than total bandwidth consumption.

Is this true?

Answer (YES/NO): NO